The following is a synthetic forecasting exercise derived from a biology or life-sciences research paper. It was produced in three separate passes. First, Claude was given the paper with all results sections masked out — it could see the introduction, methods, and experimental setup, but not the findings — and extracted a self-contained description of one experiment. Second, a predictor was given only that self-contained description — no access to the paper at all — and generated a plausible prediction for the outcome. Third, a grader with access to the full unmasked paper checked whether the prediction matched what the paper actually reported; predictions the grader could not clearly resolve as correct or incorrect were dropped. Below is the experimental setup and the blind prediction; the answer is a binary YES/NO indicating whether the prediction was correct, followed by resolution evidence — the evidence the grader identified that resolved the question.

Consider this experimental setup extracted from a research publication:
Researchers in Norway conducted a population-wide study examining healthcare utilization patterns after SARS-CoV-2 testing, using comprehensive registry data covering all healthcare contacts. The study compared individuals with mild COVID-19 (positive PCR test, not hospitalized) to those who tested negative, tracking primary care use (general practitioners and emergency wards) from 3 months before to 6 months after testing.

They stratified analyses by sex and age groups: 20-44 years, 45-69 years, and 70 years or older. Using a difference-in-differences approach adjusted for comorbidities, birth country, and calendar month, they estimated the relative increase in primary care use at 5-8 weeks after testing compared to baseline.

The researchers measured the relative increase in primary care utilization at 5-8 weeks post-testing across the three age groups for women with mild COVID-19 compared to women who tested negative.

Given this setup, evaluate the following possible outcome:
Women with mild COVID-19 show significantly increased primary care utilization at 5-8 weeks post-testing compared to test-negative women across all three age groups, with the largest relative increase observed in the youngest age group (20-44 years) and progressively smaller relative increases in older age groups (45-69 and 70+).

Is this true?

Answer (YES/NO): NO